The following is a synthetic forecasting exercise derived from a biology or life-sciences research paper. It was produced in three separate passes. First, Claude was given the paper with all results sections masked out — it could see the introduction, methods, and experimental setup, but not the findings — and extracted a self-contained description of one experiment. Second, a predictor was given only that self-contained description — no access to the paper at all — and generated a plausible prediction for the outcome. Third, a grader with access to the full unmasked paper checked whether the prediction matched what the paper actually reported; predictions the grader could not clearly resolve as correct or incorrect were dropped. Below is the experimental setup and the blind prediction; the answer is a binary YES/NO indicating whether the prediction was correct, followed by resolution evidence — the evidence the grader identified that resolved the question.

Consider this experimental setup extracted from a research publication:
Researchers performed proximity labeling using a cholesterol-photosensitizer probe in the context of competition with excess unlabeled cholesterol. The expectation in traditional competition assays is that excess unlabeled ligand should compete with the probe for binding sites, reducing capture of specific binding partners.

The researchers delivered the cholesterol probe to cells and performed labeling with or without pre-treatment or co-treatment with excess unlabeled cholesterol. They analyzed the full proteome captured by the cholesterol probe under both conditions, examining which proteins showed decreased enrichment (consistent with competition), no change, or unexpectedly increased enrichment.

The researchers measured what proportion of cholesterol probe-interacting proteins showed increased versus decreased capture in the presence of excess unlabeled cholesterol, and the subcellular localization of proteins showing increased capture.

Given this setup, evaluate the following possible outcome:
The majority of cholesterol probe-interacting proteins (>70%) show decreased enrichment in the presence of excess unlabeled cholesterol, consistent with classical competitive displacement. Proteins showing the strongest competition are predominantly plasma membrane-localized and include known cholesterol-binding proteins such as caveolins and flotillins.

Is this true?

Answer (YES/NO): NO